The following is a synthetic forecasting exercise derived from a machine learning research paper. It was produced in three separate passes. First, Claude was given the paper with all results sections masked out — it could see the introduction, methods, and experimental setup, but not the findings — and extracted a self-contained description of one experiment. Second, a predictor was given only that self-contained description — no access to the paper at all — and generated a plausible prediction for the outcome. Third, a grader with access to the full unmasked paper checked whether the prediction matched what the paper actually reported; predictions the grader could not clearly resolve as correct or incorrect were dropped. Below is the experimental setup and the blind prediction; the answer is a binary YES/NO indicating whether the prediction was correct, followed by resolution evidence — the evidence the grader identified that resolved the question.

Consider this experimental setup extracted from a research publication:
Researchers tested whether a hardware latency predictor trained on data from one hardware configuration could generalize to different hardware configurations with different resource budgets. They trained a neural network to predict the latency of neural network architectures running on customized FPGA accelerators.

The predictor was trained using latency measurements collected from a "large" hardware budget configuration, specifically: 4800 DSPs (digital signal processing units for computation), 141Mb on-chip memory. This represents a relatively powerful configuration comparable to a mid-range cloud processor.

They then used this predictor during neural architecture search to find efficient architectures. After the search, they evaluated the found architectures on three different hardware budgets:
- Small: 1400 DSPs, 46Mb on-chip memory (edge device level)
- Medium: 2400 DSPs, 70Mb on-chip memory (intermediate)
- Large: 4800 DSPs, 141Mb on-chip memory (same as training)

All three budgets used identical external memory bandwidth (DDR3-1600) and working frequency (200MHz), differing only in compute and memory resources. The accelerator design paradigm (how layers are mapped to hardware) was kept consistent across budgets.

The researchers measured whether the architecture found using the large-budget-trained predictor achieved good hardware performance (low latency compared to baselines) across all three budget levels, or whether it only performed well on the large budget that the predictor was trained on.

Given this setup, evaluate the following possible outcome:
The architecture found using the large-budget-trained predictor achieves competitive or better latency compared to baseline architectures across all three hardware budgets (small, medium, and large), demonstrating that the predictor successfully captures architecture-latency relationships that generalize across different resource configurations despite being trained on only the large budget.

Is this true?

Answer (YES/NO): YES